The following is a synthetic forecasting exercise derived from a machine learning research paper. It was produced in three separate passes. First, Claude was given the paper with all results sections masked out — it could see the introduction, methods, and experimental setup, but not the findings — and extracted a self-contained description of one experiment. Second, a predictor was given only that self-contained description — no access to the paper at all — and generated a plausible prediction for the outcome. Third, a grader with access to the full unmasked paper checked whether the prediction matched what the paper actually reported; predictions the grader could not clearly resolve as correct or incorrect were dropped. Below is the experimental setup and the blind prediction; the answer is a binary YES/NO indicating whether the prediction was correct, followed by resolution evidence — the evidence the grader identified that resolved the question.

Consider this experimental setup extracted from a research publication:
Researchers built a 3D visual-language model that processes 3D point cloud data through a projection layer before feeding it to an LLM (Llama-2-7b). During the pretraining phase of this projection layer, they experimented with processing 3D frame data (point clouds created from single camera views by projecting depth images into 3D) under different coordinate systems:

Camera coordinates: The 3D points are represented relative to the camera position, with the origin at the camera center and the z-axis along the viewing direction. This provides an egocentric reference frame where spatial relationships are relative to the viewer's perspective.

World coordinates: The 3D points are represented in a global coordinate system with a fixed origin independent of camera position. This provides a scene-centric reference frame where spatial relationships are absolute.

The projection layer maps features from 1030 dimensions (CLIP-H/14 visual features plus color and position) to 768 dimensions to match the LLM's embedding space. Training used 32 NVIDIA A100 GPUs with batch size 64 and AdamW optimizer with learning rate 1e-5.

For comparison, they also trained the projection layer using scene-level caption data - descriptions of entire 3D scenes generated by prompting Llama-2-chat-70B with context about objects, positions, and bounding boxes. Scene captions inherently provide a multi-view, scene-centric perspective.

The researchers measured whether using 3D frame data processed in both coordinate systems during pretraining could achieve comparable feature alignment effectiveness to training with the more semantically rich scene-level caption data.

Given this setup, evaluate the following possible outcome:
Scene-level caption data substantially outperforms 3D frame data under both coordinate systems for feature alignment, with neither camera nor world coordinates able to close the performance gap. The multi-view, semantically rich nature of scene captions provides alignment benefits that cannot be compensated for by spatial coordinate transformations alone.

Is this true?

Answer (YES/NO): NO